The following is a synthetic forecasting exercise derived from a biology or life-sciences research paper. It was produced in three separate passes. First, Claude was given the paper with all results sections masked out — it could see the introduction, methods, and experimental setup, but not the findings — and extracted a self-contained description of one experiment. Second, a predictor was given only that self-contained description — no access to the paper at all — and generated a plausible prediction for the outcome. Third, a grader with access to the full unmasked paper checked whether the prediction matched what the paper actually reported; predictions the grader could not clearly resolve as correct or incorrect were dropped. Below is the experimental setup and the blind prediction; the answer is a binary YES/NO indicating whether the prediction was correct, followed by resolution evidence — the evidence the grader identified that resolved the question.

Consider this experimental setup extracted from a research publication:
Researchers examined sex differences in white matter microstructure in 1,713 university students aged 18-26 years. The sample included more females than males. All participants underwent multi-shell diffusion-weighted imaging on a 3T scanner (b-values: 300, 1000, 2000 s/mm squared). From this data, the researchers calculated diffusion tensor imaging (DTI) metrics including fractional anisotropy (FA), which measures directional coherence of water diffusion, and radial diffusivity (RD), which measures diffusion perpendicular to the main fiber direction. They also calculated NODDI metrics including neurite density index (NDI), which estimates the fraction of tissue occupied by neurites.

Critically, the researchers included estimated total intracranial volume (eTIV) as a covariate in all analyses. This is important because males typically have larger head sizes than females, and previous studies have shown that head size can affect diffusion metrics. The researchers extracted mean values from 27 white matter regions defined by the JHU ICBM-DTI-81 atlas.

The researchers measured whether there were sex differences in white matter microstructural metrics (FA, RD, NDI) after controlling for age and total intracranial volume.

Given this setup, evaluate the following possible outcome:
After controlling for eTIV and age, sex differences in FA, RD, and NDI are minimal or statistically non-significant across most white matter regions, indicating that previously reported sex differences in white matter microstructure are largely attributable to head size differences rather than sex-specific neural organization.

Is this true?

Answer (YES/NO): NO